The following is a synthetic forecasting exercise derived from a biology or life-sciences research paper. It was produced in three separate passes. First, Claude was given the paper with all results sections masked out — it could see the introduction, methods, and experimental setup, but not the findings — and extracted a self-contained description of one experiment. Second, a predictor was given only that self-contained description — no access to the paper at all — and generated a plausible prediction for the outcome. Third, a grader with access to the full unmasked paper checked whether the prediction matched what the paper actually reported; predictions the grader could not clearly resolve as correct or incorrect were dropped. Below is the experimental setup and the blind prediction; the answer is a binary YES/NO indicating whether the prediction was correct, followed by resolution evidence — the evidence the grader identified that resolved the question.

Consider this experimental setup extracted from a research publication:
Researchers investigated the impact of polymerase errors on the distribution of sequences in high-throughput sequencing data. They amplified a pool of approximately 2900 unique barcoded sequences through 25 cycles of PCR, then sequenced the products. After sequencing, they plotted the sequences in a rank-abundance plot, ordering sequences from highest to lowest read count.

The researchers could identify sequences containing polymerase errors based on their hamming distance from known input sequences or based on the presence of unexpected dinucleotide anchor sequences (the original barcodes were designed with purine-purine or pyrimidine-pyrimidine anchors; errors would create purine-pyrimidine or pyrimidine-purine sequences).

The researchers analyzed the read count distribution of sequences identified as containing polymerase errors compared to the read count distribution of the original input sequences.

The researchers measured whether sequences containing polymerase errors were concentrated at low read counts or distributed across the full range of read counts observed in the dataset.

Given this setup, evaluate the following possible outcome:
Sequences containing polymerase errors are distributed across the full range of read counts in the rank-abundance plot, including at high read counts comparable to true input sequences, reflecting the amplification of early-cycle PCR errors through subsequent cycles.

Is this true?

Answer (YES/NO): NO